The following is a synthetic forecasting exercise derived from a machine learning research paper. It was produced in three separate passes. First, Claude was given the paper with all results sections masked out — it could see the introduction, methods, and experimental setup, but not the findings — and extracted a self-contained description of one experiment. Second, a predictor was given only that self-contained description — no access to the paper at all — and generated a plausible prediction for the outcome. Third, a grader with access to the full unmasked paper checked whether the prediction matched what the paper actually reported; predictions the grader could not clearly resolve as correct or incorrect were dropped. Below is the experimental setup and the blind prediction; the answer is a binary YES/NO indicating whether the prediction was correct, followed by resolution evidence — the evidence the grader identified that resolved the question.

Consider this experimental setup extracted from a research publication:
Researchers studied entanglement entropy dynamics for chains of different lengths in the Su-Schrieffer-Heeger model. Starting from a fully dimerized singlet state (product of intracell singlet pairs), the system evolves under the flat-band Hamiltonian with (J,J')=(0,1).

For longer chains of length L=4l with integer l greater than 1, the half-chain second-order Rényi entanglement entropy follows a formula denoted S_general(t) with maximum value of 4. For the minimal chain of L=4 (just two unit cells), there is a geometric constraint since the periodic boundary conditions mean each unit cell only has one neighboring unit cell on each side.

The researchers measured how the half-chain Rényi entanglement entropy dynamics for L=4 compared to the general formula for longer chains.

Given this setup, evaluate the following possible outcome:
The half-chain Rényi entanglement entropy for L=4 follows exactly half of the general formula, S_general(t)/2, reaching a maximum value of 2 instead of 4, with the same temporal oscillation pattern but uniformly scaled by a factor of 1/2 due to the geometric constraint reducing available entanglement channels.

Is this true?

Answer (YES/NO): NO